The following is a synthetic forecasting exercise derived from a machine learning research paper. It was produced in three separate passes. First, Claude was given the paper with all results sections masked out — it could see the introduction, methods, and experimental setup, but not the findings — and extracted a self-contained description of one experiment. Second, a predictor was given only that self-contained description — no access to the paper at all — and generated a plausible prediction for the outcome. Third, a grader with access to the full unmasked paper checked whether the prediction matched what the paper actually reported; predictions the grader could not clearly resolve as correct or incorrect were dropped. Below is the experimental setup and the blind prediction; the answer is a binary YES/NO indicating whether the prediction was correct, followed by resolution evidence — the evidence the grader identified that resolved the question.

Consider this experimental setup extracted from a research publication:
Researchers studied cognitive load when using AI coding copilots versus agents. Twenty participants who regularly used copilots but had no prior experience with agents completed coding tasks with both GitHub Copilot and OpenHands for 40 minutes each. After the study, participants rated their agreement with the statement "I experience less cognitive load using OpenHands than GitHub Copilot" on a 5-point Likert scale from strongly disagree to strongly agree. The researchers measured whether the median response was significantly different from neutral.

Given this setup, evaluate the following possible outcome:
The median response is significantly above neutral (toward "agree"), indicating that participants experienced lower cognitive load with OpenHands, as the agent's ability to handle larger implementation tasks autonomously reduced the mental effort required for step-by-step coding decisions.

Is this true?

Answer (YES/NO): NO